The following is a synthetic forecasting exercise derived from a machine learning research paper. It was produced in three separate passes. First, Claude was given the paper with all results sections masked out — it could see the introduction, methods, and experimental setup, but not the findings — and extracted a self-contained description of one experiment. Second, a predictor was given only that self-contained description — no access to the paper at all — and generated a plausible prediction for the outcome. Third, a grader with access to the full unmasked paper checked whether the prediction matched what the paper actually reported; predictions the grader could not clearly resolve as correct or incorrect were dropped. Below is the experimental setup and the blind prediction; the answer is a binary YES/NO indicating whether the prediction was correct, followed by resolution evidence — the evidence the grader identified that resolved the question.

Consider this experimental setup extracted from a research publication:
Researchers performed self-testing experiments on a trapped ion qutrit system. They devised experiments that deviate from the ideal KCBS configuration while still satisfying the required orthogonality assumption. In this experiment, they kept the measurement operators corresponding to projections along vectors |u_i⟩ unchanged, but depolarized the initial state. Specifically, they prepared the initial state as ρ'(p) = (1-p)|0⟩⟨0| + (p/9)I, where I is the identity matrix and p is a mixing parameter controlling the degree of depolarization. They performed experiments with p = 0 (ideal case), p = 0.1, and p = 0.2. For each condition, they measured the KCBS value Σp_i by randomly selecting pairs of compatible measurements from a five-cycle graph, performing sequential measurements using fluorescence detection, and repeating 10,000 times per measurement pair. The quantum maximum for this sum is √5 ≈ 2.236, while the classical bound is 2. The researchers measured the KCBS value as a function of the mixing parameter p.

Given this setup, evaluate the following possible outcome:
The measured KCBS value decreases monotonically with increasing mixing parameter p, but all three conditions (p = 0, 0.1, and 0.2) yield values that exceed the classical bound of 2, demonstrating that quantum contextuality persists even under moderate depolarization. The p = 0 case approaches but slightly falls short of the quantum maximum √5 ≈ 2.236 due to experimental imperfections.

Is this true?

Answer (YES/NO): NO